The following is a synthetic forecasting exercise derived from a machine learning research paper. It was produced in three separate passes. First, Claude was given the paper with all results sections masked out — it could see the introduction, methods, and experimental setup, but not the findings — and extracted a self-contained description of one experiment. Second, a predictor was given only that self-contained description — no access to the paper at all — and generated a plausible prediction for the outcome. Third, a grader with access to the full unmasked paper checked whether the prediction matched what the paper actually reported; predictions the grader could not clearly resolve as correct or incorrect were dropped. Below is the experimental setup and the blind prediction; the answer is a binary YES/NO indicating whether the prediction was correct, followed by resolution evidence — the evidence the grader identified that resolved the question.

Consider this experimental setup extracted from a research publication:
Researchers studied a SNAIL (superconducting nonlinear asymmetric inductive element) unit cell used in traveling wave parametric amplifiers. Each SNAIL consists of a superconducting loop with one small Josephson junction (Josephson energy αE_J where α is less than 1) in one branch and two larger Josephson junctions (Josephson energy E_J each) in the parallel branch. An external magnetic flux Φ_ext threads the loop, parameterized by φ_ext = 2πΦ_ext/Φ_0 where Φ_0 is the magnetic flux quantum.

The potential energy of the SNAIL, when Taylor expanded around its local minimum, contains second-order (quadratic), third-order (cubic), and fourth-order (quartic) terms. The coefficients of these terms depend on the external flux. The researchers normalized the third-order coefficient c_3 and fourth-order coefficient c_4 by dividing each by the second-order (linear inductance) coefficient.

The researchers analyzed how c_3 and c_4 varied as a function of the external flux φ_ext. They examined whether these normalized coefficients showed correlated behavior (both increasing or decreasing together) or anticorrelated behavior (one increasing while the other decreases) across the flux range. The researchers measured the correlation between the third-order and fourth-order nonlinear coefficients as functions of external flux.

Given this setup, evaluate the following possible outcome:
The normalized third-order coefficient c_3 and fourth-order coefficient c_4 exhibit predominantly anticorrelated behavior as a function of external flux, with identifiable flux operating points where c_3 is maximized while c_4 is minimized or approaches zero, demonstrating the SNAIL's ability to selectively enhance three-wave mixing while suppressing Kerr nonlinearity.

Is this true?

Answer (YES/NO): YES